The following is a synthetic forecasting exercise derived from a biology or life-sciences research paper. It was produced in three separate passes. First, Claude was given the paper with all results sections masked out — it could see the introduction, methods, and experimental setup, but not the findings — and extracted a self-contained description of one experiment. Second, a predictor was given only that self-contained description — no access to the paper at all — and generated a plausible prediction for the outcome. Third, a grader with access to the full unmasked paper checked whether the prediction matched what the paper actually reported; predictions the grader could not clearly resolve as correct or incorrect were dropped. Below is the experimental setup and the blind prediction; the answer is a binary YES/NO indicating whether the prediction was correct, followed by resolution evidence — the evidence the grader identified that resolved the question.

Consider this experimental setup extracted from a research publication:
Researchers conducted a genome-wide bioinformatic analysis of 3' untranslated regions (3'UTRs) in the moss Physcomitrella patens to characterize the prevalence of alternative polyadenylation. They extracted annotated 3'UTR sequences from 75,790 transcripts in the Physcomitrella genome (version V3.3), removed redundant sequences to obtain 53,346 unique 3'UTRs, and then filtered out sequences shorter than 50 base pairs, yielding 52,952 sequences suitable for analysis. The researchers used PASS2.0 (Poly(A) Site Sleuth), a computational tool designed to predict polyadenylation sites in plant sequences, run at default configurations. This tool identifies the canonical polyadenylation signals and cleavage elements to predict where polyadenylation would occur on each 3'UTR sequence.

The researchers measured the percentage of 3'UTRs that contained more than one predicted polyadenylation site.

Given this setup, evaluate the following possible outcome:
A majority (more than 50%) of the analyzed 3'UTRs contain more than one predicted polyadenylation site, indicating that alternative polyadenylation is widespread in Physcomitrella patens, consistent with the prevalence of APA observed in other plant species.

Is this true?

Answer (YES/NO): YES